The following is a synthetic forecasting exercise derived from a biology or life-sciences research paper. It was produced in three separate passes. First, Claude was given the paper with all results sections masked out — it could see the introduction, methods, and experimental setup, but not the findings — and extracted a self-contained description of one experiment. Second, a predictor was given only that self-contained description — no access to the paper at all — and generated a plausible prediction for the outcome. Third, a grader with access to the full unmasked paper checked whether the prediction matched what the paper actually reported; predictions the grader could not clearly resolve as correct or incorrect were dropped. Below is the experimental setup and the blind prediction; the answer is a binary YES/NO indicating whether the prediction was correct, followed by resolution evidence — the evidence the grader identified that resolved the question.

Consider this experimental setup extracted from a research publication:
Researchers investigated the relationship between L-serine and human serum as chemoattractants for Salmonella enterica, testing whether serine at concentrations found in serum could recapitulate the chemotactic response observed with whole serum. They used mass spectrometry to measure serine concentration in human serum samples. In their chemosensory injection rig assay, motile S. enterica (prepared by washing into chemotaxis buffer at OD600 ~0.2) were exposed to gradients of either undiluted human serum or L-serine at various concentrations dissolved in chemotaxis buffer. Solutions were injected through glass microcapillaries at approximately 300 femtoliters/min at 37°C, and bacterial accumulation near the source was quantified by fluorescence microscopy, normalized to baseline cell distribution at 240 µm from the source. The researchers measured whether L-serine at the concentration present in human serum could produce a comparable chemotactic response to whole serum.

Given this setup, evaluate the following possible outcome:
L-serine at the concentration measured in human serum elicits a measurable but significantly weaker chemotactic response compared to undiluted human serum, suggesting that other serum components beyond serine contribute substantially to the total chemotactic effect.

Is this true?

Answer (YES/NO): YES